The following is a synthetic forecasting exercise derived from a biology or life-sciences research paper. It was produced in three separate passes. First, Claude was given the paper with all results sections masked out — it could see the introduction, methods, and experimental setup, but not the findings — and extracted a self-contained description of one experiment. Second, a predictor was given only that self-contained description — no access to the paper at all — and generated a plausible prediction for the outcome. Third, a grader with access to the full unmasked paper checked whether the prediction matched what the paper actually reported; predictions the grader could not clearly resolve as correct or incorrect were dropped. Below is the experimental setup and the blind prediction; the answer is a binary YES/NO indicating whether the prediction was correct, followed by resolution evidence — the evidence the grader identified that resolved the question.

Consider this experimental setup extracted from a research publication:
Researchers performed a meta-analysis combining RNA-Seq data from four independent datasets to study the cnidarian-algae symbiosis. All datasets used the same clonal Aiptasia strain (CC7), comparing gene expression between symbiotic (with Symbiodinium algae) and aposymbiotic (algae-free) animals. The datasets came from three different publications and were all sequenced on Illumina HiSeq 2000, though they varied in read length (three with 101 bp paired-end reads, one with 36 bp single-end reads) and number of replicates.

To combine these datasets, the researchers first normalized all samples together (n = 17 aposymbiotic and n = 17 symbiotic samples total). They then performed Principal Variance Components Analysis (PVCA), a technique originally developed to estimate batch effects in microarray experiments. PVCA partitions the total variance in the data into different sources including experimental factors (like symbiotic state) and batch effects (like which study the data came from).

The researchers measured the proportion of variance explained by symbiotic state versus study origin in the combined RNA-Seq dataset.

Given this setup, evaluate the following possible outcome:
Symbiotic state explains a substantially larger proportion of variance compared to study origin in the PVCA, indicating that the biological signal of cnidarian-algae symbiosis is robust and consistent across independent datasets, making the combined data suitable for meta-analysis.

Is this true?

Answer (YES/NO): NO